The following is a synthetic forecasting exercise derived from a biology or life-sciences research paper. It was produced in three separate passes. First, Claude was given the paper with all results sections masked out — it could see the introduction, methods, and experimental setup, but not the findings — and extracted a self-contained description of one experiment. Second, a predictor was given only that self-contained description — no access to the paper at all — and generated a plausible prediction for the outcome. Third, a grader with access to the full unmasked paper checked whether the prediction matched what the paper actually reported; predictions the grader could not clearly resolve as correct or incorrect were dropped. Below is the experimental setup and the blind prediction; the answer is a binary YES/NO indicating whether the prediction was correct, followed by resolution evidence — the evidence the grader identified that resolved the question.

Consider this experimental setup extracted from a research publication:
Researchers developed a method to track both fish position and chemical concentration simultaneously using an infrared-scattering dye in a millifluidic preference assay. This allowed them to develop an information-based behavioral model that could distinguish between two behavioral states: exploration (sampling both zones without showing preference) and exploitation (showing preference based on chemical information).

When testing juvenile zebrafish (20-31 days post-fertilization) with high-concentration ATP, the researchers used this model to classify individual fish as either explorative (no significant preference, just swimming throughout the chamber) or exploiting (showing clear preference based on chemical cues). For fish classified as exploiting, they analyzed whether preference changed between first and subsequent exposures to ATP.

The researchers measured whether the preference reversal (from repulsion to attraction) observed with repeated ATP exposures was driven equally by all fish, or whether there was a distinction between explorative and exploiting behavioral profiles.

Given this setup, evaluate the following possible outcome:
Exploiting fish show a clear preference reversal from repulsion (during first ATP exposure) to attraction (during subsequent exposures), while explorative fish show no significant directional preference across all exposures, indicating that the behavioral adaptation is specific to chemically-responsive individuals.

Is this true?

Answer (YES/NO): YES